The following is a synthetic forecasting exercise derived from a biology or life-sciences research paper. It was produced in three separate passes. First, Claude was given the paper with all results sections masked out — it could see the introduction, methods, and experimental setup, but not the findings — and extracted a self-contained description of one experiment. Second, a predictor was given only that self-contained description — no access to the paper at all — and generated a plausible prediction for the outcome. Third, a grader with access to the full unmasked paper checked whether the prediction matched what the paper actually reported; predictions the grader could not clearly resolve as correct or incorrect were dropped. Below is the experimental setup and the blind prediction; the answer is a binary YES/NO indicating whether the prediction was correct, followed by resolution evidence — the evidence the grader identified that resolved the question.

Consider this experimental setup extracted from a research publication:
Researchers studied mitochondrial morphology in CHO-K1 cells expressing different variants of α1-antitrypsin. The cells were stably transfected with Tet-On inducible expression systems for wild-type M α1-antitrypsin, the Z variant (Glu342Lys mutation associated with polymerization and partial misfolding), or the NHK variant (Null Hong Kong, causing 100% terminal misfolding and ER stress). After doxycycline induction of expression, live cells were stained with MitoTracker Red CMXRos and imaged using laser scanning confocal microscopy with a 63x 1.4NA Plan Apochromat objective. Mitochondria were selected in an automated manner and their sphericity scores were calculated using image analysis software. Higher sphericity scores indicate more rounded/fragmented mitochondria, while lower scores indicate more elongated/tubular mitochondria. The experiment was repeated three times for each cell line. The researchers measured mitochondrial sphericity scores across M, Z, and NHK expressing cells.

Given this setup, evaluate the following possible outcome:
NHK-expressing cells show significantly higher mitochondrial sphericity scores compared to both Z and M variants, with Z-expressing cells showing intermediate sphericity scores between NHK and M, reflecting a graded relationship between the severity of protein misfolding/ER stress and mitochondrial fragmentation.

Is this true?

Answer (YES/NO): NO